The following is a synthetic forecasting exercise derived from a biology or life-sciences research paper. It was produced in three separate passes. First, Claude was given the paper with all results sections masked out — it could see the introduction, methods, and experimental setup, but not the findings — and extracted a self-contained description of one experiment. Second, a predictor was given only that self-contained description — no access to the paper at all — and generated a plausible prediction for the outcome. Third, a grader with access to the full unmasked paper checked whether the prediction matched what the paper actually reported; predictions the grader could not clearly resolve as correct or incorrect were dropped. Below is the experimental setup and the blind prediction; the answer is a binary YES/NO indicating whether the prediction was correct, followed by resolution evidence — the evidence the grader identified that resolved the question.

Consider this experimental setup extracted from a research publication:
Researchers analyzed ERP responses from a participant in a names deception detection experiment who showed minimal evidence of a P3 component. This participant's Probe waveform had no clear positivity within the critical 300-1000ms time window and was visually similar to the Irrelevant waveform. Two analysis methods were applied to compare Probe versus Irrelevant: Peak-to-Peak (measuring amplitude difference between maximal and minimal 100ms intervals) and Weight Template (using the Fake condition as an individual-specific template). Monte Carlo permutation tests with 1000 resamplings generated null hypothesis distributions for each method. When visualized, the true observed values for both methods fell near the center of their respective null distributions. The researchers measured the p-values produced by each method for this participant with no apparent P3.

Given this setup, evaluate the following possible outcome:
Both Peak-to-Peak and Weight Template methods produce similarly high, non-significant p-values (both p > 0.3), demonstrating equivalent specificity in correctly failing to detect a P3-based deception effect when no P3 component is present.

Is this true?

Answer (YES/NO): NO